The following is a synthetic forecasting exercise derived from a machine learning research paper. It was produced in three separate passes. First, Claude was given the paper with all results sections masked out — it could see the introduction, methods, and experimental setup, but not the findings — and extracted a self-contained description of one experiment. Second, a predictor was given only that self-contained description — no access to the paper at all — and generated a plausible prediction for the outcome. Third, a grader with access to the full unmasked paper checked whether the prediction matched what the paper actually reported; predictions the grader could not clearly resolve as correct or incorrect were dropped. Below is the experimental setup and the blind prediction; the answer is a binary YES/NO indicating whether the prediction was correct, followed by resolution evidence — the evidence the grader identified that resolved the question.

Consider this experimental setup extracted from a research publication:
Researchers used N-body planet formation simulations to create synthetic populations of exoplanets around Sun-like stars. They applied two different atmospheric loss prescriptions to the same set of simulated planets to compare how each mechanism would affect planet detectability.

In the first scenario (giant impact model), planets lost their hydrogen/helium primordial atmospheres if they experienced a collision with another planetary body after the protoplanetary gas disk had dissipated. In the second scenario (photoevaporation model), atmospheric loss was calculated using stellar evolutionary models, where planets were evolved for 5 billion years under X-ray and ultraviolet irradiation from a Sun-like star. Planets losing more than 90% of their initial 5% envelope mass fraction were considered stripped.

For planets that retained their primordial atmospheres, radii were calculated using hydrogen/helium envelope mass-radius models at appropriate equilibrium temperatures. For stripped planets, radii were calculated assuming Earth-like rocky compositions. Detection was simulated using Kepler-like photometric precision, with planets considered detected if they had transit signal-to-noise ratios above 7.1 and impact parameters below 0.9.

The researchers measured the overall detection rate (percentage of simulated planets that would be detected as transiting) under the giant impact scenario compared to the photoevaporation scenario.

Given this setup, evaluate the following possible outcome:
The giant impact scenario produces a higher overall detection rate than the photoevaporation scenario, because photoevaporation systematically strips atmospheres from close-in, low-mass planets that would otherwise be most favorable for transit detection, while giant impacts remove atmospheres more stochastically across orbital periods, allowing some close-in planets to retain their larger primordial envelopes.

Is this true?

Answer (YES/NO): YES